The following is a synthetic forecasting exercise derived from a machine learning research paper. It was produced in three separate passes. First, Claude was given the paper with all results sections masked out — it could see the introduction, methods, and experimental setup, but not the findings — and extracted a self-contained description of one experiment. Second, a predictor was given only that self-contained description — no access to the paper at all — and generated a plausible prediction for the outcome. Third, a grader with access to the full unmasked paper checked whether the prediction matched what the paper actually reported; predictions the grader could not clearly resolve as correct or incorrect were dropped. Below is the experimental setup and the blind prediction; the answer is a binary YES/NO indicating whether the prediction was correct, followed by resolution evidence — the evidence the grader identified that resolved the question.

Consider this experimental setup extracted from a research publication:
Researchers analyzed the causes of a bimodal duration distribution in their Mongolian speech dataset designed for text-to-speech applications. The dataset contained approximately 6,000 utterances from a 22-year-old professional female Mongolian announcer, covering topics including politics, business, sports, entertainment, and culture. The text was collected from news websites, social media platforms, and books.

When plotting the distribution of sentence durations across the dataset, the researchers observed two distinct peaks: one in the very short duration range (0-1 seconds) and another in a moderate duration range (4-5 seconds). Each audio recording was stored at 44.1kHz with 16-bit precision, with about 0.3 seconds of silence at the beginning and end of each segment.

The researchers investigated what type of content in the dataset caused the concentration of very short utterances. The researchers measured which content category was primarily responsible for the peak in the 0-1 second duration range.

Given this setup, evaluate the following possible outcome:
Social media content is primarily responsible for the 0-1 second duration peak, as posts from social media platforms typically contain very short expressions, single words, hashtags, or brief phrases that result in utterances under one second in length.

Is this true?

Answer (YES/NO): NO